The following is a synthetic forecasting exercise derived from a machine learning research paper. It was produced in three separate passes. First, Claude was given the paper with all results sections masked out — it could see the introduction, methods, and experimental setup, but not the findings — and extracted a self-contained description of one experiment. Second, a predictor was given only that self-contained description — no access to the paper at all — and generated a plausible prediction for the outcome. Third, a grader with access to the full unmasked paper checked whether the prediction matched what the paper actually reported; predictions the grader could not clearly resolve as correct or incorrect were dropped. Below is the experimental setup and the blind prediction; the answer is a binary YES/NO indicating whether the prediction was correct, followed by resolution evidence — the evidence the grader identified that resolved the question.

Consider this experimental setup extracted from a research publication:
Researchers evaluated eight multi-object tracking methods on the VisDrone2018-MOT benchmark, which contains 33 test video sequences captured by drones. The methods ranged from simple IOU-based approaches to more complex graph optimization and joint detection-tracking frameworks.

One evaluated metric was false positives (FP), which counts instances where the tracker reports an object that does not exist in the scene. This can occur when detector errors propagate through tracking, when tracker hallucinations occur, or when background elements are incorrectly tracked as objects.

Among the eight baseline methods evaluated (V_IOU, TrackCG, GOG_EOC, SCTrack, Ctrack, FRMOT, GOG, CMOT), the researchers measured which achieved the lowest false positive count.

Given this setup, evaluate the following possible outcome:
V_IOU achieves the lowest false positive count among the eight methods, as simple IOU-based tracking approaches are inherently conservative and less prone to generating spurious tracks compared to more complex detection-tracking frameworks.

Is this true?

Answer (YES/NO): NO